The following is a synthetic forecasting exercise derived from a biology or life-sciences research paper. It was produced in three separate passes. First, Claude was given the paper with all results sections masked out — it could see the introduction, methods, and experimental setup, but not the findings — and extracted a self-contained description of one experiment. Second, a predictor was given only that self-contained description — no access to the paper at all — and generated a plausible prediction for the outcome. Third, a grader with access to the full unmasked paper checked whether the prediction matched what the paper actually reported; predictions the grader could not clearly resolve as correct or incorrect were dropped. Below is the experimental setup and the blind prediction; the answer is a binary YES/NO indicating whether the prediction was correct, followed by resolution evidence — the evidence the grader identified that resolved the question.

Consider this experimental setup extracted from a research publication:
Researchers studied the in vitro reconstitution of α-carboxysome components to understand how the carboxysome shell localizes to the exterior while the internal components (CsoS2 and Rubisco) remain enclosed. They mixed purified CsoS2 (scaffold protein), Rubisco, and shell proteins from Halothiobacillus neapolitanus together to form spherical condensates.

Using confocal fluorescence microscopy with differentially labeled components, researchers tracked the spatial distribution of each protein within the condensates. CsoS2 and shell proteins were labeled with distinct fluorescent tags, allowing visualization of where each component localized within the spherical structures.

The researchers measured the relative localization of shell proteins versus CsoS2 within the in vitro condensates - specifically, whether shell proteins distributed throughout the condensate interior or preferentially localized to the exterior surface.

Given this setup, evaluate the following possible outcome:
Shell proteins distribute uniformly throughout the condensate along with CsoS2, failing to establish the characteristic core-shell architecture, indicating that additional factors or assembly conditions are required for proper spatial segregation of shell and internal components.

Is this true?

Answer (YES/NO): YES